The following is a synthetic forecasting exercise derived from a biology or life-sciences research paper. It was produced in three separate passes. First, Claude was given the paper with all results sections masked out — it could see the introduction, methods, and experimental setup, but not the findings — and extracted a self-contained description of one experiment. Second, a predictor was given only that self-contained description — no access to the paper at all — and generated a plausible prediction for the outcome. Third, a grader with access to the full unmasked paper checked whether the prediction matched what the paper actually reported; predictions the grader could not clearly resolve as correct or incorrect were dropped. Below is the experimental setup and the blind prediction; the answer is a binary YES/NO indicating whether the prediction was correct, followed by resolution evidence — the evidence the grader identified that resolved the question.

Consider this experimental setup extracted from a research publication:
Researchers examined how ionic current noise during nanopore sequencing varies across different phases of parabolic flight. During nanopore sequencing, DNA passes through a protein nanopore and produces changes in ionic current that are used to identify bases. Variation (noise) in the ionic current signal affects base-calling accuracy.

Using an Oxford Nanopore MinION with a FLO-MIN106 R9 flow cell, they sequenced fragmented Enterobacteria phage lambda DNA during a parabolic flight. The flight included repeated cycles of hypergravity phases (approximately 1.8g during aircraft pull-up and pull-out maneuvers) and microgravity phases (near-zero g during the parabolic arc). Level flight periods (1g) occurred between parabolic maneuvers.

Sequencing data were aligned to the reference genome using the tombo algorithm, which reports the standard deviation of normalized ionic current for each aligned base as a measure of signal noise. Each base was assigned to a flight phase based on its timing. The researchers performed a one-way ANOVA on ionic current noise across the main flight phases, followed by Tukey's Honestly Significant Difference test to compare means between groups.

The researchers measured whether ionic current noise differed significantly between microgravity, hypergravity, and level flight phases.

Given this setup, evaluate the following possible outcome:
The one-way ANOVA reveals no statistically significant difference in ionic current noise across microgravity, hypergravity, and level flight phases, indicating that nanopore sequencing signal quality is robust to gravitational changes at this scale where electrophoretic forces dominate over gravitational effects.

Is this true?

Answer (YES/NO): NO